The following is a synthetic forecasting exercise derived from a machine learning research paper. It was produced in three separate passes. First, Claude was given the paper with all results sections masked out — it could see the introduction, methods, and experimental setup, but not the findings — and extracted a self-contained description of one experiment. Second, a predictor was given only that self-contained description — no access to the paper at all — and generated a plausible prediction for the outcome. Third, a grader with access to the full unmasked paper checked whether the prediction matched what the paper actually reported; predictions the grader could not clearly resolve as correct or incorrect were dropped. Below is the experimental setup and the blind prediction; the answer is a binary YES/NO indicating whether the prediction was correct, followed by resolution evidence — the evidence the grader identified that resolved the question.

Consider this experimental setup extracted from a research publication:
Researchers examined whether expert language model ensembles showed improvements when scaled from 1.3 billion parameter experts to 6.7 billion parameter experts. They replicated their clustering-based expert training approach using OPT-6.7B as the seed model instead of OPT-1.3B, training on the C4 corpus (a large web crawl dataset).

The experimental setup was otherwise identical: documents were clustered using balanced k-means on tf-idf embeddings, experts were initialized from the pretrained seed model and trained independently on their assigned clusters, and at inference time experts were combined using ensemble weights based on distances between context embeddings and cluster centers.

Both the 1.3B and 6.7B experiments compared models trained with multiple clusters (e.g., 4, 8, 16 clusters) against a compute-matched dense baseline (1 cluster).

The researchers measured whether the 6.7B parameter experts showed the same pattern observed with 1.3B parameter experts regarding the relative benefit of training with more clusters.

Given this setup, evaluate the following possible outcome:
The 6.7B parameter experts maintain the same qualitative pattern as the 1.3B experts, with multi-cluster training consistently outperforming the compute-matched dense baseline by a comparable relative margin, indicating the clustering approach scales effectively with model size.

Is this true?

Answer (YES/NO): NO